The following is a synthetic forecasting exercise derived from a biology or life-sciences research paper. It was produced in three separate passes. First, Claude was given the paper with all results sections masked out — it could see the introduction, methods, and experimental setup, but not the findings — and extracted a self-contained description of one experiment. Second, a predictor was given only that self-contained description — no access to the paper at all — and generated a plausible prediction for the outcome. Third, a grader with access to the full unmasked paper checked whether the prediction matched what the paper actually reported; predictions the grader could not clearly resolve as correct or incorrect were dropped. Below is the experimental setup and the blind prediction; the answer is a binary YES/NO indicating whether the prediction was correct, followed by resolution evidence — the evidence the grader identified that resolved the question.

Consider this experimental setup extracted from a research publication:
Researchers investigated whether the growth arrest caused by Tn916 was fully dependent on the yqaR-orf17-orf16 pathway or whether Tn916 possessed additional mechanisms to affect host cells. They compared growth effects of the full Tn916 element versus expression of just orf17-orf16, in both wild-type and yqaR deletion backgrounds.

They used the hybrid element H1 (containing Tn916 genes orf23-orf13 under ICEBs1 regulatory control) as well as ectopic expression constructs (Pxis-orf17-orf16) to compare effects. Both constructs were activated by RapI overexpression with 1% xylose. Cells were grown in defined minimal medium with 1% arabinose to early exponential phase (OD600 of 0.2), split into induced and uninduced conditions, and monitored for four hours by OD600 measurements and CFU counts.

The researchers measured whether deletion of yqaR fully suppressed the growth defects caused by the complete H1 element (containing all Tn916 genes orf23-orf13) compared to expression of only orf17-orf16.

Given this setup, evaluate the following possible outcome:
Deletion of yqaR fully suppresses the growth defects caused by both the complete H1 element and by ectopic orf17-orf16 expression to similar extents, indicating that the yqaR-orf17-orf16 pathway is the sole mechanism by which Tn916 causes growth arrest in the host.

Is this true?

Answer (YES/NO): NO